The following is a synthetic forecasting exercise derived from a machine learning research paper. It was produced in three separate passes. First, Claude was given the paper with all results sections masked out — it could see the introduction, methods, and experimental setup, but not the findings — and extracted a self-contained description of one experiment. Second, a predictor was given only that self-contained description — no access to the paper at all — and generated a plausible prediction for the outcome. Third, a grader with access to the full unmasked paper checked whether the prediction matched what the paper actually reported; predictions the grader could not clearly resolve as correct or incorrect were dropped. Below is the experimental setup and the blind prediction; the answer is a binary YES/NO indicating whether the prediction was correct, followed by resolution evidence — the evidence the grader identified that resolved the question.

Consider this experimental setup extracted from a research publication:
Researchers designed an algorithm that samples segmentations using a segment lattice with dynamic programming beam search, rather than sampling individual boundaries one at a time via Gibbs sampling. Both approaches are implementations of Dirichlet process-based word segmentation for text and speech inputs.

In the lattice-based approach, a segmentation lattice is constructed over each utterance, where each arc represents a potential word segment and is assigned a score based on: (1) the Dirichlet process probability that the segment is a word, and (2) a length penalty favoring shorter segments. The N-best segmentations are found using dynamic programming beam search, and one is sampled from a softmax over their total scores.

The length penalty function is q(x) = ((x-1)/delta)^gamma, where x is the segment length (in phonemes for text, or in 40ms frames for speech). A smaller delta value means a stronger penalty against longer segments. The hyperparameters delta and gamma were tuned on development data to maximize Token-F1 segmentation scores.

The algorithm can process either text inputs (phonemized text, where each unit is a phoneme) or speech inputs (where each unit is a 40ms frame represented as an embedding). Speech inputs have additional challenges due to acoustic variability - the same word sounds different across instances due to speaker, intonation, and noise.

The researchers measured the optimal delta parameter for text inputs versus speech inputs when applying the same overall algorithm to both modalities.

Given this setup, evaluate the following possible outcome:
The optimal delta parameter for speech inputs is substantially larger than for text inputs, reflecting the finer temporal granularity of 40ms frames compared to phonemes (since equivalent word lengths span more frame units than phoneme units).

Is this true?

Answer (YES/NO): YES